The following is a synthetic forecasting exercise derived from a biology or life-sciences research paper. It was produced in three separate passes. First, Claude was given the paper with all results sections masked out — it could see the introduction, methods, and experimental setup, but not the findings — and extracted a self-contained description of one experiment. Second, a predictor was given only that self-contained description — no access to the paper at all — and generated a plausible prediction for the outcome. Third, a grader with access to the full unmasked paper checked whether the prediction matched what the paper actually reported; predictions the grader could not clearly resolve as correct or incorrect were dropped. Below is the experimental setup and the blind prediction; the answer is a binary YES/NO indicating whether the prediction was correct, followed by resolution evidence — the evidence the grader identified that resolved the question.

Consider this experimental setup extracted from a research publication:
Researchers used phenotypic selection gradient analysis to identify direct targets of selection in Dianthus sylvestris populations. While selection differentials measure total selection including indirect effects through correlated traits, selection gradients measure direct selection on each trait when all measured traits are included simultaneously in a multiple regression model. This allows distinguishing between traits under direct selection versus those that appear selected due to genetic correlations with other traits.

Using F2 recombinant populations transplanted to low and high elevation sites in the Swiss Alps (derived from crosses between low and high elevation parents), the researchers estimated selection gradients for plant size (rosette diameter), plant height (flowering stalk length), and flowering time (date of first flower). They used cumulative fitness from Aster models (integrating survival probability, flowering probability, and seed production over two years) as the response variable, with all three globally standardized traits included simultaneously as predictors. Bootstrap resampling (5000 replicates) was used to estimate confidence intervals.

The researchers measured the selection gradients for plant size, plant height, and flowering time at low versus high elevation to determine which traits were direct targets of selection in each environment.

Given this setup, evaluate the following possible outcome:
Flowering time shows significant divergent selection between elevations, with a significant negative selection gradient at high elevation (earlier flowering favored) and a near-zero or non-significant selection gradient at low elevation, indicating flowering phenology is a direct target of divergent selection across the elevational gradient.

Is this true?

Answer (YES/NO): YES